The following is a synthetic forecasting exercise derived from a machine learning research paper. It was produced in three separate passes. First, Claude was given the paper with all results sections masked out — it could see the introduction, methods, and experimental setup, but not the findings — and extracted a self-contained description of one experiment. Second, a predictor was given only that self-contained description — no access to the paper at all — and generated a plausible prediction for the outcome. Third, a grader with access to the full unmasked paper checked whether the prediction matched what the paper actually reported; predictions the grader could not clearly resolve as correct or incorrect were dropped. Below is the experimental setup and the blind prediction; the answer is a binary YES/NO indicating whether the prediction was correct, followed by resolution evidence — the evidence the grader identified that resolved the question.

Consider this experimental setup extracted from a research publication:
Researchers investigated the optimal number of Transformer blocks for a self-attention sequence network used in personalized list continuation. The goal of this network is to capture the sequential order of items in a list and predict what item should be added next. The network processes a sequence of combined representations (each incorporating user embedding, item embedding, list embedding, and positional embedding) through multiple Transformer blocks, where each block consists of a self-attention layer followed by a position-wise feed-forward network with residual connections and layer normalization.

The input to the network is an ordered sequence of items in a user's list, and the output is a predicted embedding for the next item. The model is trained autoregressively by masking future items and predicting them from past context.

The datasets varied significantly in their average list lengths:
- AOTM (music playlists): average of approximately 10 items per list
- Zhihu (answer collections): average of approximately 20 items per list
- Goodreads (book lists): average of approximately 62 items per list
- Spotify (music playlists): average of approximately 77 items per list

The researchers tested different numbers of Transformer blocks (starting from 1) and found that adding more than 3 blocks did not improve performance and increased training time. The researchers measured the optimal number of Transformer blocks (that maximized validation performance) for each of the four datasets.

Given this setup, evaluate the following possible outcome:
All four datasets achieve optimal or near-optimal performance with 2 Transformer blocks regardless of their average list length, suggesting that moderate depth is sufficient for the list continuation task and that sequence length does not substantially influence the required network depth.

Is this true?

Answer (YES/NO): NO